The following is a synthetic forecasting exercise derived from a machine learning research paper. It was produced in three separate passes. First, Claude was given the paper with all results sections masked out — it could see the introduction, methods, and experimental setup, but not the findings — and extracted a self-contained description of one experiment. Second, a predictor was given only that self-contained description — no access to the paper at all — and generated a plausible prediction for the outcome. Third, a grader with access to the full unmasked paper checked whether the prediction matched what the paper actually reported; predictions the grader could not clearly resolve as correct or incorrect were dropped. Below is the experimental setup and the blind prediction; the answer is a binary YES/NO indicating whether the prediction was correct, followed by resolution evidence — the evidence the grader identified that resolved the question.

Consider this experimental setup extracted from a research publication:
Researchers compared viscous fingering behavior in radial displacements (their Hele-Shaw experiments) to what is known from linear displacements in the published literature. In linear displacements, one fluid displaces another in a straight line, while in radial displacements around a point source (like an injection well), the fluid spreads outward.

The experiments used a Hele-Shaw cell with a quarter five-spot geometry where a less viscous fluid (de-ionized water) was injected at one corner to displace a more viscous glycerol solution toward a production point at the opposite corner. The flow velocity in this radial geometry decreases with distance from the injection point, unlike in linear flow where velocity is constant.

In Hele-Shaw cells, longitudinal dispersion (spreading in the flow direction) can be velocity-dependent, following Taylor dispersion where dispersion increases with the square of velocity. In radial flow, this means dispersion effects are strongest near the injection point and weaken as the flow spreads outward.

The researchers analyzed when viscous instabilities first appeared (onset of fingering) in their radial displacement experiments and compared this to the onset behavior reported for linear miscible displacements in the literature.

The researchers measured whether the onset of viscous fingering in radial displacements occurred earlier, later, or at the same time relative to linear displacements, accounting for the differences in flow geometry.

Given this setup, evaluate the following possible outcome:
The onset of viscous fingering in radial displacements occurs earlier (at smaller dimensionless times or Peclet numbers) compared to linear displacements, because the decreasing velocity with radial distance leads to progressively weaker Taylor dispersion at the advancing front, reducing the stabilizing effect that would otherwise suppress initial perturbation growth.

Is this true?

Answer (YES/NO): NO